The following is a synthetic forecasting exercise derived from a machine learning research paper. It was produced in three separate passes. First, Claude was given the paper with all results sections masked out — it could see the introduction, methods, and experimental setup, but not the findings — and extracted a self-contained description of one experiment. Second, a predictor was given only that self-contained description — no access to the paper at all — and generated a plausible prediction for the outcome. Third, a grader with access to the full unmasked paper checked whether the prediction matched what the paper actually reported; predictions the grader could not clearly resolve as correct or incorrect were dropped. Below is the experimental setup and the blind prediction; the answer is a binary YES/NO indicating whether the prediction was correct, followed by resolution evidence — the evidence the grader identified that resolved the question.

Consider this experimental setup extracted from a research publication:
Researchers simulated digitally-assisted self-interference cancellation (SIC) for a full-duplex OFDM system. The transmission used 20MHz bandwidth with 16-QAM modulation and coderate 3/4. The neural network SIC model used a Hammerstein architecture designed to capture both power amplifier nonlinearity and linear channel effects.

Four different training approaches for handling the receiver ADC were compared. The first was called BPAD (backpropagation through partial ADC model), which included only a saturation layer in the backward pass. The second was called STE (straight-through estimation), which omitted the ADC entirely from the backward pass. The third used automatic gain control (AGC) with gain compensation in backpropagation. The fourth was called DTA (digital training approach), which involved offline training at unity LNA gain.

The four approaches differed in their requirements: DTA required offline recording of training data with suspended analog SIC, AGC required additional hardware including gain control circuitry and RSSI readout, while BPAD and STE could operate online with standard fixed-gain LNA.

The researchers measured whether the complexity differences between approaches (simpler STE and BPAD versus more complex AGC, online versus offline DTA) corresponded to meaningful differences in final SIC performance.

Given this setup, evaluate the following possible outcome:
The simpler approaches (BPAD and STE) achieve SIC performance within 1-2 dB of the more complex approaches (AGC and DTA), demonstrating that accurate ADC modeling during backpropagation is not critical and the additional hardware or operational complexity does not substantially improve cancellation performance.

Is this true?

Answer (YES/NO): YES